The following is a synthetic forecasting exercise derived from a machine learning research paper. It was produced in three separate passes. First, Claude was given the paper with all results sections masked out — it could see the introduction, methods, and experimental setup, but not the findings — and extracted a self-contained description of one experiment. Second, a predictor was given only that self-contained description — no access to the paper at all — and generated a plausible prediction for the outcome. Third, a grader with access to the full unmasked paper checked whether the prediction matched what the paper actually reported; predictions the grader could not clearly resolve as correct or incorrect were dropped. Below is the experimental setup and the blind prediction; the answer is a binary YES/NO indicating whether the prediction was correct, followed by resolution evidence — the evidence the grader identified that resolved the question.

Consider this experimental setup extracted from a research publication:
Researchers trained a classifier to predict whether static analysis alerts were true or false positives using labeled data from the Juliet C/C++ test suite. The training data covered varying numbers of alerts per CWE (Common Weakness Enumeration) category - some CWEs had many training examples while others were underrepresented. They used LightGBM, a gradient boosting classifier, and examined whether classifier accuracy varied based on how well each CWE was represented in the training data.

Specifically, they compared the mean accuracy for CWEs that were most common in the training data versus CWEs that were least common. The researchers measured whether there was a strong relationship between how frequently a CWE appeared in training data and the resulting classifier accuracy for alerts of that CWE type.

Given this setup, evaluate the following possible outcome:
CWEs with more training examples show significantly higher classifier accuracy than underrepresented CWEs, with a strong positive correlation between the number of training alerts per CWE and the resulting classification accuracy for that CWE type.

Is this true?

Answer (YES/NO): NO